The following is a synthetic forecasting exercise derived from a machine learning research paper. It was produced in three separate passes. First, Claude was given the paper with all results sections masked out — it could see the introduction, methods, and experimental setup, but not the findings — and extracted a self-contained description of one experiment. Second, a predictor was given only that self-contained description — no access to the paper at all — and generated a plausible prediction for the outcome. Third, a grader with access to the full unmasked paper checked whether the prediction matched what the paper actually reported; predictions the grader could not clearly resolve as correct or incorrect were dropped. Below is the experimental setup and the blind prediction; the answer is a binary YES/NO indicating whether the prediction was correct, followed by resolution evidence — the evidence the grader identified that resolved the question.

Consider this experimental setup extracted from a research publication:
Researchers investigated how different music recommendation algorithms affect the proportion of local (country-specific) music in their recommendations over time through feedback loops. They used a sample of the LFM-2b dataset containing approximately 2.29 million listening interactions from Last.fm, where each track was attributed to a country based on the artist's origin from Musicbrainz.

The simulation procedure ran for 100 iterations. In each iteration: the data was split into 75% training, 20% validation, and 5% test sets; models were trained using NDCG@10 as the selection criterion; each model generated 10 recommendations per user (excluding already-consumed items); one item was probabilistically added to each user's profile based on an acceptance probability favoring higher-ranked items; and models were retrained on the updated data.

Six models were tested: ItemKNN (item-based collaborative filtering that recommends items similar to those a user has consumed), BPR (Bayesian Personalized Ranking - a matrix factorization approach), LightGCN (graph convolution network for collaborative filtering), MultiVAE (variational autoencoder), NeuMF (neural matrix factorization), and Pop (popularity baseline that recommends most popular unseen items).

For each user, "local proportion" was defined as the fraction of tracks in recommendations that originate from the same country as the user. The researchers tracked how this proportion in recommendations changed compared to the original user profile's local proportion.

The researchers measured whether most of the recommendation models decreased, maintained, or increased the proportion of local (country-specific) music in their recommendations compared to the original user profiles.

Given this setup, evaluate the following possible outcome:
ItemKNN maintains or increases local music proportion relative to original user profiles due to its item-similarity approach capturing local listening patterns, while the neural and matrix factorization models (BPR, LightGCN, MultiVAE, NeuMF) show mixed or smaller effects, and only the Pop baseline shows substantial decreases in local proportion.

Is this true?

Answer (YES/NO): NO